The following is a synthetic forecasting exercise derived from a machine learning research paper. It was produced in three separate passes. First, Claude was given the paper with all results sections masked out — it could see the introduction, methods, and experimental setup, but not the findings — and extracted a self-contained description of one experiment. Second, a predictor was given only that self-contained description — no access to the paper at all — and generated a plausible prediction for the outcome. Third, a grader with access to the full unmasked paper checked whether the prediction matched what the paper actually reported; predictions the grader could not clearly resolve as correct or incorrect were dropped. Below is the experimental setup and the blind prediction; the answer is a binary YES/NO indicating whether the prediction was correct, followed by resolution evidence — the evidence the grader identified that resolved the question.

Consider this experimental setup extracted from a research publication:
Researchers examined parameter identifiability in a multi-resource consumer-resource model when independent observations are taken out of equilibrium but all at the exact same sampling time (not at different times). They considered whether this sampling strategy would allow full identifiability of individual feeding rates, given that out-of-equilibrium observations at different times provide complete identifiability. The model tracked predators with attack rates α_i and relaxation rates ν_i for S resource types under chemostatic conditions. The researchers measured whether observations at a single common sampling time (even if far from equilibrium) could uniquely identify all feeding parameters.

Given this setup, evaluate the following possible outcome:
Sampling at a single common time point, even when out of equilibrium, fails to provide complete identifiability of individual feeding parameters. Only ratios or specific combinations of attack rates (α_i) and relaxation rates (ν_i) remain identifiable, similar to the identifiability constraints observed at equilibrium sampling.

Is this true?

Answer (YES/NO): YES